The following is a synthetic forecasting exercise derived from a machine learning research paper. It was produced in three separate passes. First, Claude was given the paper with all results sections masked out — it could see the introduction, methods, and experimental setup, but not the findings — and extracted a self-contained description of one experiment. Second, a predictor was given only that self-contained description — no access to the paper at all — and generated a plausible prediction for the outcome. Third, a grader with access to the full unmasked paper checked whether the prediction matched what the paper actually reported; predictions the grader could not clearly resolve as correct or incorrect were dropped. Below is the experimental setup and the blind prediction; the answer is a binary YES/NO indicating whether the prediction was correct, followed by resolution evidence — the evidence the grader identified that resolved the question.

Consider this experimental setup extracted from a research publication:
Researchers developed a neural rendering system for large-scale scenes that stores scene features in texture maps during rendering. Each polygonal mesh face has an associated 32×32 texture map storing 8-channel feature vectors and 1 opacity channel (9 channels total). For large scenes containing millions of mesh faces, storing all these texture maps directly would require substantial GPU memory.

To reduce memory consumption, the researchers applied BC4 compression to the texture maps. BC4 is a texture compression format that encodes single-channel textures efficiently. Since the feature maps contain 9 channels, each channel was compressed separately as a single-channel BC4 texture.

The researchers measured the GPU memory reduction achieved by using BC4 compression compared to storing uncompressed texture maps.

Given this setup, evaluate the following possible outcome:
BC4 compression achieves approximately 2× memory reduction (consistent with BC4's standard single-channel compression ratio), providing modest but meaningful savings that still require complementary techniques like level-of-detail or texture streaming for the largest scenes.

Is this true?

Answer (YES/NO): NO